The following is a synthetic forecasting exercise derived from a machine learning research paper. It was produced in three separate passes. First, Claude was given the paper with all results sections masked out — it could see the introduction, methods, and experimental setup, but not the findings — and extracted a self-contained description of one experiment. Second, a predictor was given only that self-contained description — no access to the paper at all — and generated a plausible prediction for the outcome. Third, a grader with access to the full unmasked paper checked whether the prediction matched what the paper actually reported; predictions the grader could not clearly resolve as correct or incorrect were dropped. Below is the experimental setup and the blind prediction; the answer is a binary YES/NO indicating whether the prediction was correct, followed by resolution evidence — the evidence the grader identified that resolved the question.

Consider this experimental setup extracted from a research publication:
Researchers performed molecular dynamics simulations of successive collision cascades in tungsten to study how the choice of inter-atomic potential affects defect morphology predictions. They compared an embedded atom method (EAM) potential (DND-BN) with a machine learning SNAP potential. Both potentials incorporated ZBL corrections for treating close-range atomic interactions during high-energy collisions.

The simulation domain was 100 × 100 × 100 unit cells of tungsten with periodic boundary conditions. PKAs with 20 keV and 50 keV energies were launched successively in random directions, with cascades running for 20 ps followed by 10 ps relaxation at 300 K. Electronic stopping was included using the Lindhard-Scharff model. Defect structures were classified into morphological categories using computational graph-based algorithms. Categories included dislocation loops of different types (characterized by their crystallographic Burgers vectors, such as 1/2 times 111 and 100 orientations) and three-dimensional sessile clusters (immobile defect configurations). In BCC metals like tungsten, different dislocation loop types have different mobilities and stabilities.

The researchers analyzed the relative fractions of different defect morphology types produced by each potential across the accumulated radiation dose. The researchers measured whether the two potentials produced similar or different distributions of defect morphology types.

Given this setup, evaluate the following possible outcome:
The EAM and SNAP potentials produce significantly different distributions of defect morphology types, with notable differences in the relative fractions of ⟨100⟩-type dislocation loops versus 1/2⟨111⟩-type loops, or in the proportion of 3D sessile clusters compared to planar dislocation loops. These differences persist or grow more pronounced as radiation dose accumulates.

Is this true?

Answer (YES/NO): YES